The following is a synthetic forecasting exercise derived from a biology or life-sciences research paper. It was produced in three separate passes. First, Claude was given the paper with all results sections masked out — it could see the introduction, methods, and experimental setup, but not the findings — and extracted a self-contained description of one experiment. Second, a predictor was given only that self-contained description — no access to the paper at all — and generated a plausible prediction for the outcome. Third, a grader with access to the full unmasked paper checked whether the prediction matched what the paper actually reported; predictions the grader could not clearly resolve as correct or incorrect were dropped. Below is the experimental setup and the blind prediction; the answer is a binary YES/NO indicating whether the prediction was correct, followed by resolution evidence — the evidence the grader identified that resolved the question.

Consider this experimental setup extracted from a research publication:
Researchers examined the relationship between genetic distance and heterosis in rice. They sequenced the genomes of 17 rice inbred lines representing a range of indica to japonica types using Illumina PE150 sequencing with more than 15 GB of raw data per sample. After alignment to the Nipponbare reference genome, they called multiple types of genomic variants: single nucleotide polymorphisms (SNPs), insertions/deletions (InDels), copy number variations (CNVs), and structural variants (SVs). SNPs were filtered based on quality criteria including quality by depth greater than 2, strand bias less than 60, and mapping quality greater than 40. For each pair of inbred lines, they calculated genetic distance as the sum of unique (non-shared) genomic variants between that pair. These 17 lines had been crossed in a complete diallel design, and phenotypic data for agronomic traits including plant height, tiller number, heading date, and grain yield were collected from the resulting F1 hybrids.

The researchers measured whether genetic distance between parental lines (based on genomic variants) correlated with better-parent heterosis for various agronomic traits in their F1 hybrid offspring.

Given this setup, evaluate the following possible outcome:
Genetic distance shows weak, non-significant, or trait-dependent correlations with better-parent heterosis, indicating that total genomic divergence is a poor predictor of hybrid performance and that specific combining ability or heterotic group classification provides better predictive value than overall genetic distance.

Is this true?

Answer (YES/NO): NO